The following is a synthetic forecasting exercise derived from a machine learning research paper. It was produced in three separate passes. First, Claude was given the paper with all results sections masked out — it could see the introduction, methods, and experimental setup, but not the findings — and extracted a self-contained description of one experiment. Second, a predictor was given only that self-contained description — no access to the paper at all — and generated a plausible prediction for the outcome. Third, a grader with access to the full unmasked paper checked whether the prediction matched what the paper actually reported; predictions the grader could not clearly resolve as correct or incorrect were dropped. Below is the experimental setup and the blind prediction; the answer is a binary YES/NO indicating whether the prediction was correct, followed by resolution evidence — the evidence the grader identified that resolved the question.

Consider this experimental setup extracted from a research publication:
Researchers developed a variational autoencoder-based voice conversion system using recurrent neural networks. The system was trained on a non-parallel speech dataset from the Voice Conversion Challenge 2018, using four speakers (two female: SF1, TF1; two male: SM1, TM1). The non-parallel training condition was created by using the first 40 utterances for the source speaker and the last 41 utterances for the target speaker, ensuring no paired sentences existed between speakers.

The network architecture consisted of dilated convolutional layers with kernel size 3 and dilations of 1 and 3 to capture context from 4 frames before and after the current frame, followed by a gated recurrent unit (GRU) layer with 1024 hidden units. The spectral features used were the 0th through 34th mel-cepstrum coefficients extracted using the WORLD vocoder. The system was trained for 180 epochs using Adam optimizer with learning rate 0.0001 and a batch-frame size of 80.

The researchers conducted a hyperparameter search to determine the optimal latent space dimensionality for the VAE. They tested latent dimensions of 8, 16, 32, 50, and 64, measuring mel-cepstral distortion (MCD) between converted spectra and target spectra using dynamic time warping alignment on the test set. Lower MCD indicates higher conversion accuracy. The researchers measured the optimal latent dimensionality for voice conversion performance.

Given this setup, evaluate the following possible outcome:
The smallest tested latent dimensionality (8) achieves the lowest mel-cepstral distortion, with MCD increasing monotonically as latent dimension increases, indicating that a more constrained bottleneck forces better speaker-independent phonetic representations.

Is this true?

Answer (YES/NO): NO